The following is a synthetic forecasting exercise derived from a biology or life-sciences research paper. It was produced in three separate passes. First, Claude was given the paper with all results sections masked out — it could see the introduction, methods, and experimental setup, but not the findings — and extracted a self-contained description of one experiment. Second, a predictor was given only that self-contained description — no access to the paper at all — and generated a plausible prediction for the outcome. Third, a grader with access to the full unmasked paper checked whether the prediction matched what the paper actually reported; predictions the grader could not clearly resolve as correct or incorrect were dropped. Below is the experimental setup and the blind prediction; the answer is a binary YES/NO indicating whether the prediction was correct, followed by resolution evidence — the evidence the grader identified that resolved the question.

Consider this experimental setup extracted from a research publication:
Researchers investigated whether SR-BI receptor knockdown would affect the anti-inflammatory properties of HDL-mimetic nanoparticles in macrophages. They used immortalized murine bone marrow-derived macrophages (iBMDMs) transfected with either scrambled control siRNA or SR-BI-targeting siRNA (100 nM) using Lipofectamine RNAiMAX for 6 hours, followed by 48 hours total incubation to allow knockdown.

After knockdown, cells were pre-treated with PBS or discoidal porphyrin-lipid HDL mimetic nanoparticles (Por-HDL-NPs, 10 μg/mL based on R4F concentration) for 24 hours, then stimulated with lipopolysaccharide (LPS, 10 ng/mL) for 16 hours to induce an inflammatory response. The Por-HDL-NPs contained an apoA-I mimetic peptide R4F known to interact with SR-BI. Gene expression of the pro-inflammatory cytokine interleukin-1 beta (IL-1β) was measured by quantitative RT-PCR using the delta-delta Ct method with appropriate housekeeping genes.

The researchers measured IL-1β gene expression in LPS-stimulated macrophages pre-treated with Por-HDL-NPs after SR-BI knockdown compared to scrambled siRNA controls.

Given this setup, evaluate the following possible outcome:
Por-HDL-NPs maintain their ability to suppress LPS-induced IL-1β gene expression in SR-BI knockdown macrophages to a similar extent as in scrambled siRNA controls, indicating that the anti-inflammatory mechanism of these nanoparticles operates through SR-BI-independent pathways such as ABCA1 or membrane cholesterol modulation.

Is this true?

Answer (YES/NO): NO